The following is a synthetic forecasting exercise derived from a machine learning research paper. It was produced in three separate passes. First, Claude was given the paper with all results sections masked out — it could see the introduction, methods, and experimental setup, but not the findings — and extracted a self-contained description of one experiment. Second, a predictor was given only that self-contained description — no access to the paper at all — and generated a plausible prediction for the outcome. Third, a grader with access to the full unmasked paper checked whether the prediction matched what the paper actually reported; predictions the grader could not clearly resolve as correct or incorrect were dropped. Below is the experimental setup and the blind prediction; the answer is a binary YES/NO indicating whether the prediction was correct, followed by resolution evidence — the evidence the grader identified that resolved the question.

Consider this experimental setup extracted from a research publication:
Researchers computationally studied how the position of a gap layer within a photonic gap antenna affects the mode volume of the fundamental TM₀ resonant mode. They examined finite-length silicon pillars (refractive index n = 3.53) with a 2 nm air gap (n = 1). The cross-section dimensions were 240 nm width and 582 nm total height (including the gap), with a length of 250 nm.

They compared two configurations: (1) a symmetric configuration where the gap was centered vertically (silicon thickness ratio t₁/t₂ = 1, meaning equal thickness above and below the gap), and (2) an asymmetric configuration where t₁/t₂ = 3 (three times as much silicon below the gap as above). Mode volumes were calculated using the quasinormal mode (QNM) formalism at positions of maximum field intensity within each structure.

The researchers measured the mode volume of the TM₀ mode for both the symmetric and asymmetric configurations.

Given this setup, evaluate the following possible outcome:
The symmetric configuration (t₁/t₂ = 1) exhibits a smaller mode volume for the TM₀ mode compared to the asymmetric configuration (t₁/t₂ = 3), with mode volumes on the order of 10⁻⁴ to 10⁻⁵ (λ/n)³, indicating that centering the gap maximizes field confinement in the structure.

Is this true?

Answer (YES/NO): YES